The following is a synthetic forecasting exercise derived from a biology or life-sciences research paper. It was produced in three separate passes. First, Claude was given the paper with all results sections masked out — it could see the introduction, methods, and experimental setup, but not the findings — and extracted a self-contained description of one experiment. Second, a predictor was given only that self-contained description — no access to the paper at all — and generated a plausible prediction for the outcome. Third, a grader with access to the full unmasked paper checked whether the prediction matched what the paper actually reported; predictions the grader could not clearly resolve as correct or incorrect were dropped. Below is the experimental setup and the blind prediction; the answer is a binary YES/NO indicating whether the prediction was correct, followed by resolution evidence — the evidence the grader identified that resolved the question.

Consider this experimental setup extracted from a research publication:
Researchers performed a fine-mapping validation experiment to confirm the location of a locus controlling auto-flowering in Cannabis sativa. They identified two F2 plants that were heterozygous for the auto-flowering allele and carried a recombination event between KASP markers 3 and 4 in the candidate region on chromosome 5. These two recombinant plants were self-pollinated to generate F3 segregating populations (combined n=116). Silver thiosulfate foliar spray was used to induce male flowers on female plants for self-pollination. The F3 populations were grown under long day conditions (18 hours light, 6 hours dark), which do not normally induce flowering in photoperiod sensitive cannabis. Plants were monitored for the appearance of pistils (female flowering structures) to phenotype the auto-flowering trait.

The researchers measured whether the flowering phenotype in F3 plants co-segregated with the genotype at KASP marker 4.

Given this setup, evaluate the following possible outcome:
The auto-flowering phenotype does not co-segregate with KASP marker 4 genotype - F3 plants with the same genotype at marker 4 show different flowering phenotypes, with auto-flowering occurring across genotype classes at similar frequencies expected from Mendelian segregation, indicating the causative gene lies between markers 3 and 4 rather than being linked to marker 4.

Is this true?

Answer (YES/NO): NO